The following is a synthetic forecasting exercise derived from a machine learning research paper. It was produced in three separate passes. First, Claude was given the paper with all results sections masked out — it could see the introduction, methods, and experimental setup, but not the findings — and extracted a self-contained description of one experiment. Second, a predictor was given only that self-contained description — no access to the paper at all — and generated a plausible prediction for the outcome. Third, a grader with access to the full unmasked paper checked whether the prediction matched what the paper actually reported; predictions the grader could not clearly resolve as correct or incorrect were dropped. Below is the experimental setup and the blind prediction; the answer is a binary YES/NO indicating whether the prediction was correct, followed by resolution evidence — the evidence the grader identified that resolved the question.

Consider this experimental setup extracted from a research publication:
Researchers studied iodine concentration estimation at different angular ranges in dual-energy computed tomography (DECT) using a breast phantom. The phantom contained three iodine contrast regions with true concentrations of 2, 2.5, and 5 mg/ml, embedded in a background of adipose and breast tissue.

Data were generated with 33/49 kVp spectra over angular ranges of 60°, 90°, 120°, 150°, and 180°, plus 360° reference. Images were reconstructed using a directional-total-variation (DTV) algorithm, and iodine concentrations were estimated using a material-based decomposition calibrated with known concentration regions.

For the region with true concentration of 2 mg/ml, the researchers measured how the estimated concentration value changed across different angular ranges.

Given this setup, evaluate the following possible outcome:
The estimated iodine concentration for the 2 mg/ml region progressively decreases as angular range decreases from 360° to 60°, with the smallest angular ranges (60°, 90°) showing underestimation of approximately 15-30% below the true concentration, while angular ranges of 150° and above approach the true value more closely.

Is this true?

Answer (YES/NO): NO